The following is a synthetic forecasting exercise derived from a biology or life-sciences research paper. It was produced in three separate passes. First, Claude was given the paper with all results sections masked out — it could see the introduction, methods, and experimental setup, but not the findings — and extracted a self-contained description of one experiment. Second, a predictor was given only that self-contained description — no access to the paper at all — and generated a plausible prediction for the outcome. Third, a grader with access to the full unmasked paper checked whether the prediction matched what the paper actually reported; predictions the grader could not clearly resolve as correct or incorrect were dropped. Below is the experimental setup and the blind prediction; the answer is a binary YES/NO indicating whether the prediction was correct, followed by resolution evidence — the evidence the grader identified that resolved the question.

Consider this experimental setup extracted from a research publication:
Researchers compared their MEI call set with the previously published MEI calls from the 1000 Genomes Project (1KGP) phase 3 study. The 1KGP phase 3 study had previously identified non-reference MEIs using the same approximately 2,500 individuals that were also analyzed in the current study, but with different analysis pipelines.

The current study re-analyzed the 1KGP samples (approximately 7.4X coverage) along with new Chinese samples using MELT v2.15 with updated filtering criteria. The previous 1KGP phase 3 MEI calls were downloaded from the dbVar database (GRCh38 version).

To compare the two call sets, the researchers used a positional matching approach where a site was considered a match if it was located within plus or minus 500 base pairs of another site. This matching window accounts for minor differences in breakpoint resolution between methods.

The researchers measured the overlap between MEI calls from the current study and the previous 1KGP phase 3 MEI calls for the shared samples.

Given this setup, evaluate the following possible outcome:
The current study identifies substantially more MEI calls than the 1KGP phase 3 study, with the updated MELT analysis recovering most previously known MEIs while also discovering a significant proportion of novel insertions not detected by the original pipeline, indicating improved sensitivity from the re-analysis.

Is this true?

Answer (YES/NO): NO